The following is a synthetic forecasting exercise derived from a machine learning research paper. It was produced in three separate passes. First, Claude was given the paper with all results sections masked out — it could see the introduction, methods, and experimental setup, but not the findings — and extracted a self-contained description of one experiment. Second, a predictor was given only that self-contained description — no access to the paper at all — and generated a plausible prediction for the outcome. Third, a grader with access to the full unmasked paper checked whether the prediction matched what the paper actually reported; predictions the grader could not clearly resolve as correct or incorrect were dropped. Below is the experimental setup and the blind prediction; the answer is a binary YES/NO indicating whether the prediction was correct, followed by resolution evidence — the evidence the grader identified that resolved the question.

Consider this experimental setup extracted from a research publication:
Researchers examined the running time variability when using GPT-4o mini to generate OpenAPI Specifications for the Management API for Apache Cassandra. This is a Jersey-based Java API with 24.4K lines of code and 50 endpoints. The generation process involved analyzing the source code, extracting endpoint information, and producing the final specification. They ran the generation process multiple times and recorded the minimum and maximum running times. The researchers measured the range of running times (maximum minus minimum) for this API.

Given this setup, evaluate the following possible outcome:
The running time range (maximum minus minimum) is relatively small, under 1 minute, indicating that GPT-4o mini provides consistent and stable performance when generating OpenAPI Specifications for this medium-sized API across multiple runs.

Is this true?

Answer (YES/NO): NO